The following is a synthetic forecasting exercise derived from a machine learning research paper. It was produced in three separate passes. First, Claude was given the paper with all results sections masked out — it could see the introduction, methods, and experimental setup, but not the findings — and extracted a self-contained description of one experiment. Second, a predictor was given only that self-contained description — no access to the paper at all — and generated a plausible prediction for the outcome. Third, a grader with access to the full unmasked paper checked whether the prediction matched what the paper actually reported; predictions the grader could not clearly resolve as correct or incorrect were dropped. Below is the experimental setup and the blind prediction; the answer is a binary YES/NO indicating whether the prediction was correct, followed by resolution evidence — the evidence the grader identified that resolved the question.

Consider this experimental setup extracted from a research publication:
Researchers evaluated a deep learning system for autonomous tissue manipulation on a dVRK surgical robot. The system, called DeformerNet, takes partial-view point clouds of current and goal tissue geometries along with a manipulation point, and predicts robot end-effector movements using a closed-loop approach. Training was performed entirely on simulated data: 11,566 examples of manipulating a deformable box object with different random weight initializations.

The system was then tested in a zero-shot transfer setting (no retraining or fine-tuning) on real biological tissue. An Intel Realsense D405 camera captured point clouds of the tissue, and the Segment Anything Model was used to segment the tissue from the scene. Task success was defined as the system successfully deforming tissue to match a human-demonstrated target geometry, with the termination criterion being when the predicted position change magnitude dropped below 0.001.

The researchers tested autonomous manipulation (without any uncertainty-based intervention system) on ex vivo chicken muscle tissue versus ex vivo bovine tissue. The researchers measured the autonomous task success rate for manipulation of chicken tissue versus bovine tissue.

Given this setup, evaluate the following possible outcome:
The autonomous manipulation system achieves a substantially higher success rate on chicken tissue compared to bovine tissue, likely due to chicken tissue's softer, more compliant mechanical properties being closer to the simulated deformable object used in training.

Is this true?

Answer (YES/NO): NO